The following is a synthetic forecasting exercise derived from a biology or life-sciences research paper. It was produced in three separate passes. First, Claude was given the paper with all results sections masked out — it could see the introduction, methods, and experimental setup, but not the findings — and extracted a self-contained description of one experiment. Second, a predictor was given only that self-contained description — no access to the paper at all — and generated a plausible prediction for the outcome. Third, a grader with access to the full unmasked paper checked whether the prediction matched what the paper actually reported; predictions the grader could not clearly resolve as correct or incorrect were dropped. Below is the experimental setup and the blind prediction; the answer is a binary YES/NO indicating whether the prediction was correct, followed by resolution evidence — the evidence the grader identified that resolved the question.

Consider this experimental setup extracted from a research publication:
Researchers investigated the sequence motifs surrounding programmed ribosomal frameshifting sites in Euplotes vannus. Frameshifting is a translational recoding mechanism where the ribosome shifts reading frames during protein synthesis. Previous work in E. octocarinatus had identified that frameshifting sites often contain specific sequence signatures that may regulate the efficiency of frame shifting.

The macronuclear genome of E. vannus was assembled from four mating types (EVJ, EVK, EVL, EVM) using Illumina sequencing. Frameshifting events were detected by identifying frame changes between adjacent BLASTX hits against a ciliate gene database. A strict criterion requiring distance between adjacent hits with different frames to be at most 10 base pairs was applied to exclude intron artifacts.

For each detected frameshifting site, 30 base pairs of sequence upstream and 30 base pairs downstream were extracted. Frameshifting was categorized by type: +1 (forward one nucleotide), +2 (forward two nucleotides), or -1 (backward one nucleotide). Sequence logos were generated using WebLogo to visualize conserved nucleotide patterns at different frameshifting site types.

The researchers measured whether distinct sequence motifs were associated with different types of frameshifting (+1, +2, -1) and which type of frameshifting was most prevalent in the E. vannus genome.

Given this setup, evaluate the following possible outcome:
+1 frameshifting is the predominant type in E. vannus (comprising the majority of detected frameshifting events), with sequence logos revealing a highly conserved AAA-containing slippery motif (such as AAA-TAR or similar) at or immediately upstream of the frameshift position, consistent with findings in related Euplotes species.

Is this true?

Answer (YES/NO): YES